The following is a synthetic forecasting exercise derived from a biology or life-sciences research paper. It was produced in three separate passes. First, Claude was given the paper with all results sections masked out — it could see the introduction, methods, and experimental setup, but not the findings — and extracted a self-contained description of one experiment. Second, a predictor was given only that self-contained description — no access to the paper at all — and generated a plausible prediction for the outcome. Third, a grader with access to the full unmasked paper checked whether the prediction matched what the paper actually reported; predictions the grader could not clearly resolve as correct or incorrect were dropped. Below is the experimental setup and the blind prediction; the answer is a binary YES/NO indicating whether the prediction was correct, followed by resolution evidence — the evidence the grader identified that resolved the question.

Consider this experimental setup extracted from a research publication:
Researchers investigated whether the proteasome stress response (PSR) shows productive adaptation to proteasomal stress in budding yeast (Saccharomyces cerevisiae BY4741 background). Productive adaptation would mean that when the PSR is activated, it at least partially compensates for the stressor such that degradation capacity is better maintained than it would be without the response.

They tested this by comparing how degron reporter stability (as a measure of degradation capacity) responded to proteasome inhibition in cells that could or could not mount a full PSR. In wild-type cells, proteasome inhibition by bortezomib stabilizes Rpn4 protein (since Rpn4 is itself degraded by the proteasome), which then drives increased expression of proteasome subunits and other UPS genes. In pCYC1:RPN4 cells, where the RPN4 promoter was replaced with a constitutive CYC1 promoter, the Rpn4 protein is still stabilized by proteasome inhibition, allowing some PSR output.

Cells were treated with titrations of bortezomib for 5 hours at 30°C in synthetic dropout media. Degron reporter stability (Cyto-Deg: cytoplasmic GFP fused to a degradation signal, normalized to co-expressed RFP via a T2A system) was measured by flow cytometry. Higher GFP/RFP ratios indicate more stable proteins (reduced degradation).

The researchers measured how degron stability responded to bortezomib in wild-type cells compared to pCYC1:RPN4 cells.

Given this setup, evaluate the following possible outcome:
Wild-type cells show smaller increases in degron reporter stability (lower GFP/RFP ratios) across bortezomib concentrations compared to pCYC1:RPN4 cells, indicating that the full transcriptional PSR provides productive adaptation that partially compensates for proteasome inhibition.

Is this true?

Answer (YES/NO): NO